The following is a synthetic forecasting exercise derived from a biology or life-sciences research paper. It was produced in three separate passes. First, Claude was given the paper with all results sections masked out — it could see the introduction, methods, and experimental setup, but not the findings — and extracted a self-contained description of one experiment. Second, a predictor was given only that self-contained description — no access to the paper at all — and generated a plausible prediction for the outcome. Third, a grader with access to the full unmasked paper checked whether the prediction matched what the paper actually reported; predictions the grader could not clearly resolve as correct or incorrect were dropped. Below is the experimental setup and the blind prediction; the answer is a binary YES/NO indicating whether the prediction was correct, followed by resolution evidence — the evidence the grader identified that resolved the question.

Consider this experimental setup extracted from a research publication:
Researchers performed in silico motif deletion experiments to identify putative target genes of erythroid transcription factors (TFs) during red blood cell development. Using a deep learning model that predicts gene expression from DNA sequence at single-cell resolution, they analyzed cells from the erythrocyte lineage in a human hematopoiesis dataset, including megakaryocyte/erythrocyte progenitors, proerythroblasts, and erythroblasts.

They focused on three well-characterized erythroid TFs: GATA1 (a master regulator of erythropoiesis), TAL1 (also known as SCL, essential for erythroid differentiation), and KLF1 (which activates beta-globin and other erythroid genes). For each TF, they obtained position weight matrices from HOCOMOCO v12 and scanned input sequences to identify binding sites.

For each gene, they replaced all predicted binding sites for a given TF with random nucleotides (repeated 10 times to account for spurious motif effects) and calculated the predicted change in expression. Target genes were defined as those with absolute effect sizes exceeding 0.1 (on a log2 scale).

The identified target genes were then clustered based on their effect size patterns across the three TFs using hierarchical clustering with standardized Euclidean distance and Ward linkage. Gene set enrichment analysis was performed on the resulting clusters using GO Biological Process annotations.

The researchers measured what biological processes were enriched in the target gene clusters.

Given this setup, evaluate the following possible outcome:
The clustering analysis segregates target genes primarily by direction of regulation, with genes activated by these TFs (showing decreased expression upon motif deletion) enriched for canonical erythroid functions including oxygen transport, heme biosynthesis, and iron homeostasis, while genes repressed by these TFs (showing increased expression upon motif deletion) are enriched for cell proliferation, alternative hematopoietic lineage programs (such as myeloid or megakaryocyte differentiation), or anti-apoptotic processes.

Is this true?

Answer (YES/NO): NO